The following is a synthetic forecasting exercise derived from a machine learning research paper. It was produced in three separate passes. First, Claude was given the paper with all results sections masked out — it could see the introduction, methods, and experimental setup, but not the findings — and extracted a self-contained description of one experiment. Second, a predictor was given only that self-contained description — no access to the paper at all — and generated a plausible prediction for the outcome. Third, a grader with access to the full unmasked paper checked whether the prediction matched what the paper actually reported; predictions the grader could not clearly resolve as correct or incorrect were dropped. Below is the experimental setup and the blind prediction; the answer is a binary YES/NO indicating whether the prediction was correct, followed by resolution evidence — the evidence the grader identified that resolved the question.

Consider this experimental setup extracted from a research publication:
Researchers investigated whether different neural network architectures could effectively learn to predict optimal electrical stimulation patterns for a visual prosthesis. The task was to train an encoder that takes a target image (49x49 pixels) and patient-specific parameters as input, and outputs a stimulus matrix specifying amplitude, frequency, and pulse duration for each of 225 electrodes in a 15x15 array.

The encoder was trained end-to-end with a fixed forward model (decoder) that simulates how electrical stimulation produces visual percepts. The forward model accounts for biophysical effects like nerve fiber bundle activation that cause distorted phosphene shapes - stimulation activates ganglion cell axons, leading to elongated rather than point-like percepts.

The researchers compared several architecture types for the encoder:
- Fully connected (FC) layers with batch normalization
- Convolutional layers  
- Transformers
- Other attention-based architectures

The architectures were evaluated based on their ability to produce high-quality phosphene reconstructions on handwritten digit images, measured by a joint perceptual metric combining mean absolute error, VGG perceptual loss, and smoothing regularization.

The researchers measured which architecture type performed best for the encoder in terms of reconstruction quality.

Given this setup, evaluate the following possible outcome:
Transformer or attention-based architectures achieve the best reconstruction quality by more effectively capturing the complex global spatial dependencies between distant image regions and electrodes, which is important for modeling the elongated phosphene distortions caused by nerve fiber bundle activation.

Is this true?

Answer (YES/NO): NO